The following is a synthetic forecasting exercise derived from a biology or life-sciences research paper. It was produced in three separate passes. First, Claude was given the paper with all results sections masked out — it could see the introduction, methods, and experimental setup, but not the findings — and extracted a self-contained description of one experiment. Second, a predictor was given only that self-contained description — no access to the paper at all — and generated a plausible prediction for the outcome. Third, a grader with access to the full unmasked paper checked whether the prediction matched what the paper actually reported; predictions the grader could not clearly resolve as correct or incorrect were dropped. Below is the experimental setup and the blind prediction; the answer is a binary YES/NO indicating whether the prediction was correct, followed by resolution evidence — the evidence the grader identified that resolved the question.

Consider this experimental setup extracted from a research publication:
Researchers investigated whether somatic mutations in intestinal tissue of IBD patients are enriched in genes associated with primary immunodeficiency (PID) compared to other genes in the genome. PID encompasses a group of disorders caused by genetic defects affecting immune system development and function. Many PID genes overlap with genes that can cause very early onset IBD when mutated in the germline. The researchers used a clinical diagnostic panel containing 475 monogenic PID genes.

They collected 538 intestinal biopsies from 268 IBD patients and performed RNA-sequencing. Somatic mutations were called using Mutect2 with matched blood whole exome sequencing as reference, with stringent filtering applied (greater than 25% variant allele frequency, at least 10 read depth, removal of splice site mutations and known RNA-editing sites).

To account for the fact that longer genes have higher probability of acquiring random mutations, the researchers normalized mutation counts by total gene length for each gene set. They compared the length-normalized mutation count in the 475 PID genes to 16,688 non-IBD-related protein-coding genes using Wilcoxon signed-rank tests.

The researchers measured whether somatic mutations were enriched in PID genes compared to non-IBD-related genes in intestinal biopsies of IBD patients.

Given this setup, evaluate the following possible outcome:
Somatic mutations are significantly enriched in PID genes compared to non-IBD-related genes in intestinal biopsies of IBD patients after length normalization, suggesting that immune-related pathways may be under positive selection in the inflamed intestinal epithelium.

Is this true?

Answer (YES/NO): YES